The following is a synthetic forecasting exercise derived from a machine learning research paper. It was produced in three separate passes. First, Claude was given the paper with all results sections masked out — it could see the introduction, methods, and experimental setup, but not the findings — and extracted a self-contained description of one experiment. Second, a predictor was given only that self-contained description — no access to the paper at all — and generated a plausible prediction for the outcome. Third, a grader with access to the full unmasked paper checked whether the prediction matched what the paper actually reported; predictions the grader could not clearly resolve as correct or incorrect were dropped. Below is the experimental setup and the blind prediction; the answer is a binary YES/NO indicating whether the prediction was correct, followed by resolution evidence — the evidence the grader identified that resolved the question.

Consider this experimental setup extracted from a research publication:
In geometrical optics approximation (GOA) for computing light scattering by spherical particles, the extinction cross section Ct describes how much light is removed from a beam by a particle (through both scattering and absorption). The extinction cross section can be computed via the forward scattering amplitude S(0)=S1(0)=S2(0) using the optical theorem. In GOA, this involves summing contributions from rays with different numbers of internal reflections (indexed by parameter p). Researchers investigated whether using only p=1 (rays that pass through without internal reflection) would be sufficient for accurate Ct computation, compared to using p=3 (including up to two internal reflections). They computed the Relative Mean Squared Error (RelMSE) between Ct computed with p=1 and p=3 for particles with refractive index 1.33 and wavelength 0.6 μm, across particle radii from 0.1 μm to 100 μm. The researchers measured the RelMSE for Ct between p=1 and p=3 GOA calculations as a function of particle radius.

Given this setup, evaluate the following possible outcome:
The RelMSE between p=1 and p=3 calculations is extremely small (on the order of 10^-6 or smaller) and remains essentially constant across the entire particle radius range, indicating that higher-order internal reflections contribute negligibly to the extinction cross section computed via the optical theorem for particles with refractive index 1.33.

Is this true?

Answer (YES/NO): NO